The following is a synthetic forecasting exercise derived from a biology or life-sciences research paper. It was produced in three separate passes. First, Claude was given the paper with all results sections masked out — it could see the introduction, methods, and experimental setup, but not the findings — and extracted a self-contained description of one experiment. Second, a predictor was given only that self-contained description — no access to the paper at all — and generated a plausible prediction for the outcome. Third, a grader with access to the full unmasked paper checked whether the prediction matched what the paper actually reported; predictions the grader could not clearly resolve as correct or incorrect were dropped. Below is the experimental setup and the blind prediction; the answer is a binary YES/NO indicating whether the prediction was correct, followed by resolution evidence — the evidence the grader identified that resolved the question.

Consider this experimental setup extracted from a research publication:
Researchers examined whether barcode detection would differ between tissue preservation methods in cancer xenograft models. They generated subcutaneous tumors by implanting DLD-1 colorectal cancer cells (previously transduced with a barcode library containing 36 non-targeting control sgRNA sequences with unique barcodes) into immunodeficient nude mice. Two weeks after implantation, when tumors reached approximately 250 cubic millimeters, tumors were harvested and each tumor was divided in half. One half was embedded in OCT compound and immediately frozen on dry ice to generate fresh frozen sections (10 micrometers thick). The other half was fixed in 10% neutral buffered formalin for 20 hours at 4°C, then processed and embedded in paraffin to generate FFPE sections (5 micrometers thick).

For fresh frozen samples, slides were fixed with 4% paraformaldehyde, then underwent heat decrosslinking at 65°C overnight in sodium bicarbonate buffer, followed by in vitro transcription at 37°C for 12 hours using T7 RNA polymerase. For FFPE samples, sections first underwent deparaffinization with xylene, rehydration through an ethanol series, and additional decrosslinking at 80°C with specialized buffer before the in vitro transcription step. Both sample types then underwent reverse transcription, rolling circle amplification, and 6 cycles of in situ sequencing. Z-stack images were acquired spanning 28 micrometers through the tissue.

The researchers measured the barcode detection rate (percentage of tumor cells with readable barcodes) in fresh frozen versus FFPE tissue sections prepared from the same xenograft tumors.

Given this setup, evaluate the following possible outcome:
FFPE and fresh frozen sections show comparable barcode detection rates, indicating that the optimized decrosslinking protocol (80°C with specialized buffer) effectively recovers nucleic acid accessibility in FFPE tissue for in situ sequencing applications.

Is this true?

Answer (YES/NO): NO